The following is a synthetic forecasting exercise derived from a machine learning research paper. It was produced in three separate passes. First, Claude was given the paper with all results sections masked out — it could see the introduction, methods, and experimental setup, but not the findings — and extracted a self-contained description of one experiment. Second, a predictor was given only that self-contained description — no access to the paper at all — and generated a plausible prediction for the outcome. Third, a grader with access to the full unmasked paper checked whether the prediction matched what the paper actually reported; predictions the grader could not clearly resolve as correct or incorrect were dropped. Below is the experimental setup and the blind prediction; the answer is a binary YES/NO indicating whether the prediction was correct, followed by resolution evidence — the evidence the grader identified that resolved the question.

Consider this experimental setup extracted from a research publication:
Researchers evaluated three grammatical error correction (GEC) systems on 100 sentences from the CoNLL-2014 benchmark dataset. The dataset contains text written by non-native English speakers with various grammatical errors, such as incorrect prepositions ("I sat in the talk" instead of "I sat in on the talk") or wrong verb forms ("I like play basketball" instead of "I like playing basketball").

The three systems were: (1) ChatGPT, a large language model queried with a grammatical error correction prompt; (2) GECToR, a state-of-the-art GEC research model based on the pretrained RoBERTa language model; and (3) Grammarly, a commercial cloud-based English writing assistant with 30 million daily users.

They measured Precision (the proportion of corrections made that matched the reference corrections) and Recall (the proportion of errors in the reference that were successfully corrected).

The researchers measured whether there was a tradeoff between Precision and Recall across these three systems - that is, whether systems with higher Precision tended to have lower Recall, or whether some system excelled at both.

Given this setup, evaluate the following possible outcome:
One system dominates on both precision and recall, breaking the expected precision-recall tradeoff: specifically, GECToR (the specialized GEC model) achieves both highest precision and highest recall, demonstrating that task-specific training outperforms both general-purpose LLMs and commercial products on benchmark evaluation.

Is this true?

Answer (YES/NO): NO